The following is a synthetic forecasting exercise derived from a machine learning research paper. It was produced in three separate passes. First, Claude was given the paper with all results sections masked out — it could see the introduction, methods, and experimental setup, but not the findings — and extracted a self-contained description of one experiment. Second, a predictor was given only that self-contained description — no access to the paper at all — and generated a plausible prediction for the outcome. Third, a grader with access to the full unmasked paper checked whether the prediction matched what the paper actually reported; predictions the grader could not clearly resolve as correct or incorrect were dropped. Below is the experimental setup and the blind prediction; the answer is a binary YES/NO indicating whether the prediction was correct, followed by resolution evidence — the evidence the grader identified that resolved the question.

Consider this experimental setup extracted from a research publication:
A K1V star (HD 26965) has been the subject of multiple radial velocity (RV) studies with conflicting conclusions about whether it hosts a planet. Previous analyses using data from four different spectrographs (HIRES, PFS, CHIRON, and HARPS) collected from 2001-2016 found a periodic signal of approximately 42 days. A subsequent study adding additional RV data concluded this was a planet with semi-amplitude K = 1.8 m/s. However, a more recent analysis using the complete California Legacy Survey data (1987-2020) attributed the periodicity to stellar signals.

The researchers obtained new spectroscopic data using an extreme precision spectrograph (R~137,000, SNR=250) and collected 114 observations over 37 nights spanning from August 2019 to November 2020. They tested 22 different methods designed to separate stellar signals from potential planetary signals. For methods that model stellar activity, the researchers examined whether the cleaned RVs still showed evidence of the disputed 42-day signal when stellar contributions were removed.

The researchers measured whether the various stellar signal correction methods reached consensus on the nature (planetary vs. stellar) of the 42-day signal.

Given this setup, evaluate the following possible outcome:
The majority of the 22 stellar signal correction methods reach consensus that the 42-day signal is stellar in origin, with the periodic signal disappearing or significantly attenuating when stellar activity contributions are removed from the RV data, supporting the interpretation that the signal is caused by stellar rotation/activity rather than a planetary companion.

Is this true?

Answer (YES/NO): NO